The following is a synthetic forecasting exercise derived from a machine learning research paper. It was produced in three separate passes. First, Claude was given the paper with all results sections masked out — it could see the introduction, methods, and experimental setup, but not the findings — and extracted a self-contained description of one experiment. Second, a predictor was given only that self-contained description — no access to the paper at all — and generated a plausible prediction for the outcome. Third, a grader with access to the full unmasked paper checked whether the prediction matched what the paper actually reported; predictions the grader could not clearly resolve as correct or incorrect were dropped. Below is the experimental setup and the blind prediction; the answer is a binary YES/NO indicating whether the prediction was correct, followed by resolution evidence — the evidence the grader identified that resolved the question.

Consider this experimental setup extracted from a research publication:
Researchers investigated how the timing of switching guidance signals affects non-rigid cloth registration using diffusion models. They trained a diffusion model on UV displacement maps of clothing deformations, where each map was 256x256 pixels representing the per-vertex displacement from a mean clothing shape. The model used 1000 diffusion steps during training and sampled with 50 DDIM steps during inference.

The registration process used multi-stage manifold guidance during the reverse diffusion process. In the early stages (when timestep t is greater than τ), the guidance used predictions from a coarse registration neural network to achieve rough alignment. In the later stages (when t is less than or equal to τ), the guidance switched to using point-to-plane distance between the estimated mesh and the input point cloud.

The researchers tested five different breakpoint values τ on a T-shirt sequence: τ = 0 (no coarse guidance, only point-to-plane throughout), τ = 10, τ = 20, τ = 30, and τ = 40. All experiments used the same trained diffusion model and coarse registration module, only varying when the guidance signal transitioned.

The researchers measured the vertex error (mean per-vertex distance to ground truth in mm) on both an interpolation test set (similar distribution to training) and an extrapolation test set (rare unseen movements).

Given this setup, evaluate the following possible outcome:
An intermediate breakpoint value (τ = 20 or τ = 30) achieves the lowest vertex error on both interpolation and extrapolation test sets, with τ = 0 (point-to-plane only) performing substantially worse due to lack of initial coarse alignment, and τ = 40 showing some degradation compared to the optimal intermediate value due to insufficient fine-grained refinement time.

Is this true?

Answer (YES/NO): NO